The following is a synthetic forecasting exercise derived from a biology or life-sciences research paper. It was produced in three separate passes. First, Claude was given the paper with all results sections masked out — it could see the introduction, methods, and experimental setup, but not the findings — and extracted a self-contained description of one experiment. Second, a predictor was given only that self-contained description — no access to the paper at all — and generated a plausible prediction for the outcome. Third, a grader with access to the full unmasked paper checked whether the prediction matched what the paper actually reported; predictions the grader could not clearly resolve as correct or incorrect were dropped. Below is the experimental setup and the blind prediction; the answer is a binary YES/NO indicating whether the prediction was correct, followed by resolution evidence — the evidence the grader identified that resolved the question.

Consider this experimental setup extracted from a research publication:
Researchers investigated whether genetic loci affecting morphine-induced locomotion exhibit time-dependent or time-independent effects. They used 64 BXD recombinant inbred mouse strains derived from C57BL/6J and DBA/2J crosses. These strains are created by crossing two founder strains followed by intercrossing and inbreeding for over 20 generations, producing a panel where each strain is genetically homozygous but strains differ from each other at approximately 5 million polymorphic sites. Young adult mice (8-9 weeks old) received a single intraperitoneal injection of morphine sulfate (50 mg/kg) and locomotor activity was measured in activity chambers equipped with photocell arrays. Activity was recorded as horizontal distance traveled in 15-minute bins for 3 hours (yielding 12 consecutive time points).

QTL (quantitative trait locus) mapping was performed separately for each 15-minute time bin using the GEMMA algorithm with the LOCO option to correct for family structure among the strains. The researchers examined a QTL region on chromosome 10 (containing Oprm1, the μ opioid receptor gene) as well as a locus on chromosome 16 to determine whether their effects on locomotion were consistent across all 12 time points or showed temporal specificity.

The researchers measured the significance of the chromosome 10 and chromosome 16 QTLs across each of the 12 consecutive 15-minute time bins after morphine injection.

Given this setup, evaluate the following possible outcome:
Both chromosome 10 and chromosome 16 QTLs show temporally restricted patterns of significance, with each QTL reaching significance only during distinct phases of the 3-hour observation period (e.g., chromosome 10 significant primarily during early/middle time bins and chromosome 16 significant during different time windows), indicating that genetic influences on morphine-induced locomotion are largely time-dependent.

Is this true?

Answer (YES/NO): YES